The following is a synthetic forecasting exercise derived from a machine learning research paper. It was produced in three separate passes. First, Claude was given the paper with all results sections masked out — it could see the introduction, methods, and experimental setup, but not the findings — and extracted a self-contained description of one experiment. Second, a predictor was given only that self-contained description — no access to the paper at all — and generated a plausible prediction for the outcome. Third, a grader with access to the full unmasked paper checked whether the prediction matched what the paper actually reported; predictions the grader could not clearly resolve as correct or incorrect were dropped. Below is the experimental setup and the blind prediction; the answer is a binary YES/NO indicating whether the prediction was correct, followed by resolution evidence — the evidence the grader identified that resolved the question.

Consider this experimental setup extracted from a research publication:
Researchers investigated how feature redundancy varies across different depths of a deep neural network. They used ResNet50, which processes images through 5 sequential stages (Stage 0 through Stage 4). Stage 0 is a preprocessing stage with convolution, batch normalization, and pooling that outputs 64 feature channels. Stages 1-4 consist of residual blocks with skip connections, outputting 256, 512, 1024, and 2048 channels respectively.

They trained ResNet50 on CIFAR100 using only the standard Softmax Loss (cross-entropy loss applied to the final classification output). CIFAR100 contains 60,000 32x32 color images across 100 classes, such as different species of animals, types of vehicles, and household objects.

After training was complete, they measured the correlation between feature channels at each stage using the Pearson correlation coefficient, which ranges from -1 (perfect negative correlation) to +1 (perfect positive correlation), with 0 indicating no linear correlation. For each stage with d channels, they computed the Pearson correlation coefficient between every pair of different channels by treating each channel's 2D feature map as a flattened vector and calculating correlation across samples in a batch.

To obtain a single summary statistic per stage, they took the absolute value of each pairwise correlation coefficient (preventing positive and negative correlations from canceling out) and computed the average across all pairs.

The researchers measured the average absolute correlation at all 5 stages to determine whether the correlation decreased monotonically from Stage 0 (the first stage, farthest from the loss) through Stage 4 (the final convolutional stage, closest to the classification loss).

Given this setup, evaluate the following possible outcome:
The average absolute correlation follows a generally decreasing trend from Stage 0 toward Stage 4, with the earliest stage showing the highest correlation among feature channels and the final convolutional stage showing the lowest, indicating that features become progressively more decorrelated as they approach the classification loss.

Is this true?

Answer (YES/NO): NO